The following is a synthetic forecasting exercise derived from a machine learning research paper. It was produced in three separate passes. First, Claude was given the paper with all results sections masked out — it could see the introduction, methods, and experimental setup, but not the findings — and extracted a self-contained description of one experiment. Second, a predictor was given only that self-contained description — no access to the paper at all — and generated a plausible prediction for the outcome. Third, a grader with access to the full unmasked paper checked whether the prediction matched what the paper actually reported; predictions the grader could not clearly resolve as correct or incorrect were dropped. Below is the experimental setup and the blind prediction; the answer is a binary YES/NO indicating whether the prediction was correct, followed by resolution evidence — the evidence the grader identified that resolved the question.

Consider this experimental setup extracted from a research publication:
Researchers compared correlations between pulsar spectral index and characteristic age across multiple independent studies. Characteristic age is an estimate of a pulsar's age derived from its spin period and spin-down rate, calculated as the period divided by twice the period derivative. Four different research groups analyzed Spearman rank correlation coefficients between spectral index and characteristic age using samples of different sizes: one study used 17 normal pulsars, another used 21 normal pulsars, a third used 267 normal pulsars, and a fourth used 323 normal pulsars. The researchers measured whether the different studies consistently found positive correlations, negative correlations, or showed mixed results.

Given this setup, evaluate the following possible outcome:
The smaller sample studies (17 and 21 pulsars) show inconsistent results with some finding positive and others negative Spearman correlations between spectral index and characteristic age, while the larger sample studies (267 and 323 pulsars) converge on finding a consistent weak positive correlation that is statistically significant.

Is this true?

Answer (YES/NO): NO